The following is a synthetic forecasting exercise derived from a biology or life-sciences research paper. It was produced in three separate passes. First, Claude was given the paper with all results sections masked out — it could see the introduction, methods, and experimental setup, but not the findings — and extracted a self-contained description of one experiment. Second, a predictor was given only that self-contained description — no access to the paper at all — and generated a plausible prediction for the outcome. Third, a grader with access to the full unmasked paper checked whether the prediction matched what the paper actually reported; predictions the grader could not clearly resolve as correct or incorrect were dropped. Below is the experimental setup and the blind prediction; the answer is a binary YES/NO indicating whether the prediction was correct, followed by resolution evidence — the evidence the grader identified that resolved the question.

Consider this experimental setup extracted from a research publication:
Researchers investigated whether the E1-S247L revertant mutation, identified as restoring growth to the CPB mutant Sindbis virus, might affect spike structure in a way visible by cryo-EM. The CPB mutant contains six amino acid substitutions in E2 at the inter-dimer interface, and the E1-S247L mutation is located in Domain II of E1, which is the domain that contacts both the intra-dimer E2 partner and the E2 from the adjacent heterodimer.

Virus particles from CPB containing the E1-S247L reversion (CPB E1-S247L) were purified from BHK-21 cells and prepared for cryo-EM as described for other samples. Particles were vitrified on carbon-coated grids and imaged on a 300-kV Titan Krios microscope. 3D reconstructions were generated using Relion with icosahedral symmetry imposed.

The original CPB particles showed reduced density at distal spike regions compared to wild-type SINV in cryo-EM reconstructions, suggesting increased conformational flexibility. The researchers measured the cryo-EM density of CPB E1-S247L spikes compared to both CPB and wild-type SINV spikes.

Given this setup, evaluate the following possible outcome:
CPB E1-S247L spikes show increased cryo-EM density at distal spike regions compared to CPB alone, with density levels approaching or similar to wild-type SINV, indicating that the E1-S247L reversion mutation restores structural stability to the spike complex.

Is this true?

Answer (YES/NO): YES